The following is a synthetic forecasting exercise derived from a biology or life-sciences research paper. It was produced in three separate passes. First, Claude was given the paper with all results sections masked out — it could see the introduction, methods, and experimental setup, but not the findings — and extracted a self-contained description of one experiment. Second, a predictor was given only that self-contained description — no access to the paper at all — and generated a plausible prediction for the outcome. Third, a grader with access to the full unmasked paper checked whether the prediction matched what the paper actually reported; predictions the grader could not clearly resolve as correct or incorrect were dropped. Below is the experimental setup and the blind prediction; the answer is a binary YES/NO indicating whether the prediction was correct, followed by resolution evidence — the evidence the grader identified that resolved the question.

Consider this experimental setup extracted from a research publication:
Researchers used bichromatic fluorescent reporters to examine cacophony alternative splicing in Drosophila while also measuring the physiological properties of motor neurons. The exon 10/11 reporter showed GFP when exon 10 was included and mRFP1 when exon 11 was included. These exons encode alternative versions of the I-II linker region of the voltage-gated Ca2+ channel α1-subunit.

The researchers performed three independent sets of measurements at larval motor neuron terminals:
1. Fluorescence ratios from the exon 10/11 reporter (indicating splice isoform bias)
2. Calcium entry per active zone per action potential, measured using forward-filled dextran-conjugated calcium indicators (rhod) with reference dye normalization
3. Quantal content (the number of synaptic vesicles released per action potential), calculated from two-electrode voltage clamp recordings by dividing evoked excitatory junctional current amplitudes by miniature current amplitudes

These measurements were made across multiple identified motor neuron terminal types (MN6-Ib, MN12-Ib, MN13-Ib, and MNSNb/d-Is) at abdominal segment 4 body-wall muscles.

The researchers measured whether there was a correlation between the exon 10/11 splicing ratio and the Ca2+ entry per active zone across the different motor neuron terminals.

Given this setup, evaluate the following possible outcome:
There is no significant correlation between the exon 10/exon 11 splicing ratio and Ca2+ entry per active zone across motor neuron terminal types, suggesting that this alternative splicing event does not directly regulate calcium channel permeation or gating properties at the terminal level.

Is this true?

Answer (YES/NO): NO